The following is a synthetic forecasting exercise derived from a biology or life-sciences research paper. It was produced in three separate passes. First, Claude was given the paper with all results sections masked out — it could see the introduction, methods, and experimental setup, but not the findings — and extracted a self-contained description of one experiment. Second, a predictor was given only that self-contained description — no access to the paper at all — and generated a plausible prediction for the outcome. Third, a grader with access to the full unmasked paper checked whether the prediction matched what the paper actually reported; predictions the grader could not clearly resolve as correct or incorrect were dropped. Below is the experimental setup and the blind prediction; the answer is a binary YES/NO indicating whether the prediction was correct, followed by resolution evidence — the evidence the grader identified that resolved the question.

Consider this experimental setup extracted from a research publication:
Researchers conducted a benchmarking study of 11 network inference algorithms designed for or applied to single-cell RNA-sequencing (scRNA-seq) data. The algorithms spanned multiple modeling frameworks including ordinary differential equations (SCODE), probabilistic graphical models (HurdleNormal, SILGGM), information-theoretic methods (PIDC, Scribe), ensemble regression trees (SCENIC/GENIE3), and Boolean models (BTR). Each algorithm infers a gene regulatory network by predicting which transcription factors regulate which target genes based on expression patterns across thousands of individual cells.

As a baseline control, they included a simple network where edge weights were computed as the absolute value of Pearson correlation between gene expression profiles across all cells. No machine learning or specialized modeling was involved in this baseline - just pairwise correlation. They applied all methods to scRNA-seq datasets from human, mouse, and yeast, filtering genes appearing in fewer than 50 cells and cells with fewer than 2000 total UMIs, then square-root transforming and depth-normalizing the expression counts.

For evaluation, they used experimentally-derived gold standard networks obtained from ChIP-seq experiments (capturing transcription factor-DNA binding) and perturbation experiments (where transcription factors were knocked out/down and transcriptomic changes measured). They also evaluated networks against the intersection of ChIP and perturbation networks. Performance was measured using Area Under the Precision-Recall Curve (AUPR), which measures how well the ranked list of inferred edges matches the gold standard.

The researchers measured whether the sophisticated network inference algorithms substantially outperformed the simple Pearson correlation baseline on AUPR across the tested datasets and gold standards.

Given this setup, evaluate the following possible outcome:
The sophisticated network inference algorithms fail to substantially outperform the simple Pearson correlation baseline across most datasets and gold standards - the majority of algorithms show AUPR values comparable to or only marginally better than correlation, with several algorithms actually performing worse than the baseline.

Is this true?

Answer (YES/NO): YES